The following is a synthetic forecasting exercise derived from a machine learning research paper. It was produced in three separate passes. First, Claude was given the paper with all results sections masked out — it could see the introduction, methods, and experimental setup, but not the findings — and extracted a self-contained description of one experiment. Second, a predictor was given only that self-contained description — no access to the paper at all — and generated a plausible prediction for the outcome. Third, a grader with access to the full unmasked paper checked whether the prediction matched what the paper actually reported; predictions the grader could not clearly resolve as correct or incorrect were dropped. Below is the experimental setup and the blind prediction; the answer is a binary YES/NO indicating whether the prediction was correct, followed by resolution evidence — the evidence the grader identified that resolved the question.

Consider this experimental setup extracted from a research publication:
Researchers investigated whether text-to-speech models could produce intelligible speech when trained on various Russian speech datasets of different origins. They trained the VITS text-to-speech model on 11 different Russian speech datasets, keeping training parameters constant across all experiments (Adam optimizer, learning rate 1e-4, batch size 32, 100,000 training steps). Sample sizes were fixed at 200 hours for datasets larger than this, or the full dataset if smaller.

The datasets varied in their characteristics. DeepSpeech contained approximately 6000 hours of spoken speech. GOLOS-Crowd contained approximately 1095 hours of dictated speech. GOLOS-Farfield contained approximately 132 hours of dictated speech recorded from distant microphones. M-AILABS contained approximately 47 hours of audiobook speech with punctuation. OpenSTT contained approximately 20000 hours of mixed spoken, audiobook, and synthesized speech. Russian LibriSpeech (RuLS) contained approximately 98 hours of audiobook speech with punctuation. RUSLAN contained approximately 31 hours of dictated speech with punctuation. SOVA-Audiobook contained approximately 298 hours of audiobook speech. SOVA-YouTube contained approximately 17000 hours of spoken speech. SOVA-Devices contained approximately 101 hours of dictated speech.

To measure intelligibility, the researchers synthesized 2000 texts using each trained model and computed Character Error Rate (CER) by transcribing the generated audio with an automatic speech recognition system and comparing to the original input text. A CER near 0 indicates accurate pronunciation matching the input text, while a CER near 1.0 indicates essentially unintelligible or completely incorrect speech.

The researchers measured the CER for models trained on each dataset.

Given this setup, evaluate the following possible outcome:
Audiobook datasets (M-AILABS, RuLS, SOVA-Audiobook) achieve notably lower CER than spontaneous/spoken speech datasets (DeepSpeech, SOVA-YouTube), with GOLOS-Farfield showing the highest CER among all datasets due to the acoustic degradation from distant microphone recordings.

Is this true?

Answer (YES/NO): NO